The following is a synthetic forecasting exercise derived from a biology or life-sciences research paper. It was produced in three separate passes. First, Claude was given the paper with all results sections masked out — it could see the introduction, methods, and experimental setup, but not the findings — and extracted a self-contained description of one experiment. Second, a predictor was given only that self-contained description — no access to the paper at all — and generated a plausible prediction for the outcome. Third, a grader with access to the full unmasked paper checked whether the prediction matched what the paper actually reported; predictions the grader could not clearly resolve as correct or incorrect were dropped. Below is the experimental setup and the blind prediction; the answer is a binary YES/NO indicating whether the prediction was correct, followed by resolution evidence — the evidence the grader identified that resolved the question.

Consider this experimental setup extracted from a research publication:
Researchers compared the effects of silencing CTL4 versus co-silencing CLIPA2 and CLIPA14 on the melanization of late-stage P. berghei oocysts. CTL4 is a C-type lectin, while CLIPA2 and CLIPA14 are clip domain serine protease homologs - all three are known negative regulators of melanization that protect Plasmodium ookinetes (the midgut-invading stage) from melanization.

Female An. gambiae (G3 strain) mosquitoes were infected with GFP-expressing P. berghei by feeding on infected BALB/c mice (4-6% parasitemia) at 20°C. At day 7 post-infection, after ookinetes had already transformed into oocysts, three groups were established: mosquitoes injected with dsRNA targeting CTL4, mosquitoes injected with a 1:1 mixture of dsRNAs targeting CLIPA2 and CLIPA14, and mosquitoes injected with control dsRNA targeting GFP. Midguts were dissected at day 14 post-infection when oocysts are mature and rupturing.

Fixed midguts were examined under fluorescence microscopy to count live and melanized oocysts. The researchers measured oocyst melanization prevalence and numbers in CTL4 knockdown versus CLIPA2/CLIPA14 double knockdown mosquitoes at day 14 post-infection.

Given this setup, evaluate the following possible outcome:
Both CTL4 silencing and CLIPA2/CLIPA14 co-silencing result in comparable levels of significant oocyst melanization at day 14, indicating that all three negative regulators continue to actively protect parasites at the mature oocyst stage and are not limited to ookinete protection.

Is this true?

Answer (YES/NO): NO